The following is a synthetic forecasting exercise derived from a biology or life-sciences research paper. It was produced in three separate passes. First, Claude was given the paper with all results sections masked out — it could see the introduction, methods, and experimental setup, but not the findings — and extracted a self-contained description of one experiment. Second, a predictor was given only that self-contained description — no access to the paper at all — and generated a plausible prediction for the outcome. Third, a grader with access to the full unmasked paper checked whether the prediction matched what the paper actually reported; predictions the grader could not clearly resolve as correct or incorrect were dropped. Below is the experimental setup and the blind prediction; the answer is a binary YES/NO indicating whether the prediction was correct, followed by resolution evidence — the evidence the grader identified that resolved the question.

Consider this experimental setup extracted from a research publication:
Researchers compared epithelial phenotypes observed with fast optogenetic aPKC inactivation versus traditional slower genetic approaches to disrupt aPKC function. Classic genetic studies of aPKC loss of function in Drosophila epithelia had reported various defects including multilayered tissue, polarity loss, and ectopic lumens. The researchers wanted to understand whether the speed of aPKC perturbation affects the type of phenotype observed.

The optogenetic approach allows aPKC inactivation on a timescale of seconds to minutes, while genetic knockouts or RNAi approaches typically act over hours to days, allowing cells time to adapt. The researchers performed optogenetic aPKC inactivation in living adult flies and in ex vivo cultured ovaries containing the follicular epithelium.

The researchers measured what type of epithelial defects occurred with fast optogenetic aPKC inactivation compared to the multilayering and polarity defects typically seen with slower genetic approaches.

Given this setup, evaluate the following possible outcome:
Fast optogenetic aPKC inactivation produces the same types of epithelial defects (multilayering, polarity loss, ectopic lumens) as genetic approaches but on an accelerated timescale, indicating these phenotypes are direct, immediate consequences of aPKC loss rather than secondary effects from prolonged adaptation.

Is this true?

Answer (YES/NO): NO